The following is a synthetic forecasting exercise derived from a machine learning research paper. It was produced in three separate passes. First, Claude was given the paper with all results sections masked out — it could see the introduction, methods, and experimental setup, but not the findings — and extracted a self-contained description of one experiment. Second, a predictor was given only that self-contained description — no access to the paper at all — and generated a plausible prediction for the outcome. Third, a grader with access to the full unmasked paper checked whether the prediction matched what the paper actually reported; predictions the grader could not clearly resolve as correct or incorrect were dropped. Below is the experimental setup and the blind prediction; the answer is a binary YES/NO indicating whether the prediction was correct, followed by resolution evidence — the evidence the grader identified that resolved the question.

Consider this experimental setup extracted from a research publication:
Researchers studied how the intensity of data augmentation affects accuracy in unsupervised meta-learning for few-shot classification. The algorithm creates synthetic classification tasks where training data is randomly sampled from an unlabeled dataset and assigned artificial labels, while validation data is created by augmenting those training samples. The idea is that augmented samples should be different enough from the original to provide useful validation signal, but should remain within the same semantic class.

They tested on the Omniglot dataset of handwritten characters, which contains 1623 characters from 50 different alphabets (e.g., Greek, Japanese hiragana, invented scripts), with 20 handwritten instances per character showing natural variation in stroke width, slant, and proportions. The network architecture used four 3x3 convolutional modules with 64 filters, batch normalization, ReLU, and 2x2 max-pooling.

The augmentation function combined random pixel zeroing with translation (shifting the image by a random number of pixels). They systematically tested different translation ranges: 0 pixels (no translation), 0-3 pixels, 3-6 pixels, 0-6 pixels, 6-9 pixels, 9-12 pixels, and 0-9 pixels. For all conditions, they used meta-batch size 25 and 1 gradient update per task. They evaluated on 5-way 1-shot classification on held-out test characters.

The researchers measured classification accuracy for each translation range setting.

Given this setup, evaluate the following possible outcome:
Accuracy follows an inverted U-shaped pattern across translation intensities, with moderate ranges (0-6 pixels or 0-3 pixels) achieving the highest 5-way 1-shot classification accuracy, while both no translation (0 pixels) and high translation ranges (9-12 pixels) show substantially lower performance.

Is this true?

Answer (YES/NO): YES